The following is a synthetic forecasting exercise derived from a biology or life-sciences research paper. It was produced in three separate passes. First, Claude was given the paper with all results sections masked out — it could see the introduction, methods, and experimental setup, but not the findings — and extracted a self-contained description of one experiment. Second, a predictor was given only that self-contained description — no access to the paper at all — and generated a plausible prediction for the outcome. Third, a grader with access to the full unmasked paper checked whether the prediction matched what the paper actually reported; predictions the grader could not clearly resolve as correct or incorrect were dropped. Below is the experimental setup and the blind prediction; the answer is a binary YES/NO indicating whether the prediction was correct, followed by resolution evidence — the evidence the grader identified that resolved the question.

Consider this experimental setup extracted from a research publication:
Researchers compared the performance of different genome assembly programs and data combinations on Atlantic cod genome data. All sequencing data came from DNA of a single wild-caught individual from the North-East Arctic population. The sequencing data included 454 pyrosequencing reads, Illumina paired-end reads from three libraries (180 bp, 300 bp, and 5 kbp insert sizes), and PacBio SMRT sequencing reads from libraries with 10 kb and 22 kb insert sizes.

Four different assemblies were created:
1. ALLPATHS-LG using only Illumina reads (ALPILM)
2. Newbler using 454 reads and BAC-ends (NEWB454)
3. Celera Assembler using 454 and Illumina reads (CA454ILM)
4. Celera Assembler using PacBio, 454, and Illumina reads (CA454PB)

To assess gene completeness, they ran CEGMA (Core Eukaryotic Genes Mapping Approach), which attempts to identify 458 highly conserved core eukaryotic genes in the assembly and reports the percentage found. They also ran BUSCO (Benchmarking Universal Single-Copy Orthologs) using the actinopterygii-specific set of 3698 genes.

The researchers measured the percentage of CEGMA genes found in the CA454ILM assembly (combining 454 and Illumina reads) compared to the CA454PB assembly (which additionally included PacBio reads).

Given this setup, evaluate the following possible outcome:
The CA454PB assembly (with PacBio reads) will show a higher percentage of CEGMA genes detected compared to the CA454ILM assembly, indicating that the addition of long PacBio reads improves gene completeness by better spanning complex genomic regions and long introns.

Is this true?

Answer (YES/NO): NO